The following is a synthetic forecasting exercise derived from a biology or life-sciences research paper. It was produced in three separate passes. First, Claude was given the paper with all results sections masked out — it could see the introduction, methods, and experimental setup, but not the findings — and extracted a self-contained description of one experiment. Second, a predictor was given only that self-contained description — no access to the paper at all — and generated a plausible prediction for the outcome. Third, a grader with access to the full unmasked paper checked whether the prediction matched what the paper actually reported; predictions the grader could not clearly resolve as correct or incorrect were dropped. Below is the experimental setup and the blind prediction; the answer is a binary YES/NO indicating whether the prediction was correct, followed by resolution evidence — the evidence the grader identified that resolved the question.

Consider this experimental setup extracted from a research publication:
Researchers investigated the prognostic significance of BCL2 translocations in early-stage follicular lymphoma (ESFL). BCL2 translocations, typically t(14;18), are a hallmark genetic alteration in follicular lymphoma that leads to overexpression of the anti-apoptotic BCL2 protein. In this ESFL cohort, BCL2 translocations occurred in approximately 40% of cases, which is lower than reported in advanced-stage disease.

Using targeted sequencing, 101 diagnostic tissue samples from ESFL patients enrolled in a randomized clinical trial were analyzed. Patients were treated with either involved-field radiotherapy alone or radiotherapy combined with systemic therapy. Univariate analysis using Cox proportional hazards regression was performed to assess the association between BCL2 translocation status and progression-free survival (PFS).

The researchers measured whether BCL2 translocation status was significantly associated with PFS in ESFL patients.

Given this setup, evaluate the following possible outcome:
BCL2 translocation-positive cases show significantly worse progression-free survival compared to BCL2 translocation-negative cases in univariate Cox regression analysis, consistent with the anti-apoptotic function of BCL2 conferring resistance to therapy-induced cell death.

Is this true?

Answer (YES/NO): NO